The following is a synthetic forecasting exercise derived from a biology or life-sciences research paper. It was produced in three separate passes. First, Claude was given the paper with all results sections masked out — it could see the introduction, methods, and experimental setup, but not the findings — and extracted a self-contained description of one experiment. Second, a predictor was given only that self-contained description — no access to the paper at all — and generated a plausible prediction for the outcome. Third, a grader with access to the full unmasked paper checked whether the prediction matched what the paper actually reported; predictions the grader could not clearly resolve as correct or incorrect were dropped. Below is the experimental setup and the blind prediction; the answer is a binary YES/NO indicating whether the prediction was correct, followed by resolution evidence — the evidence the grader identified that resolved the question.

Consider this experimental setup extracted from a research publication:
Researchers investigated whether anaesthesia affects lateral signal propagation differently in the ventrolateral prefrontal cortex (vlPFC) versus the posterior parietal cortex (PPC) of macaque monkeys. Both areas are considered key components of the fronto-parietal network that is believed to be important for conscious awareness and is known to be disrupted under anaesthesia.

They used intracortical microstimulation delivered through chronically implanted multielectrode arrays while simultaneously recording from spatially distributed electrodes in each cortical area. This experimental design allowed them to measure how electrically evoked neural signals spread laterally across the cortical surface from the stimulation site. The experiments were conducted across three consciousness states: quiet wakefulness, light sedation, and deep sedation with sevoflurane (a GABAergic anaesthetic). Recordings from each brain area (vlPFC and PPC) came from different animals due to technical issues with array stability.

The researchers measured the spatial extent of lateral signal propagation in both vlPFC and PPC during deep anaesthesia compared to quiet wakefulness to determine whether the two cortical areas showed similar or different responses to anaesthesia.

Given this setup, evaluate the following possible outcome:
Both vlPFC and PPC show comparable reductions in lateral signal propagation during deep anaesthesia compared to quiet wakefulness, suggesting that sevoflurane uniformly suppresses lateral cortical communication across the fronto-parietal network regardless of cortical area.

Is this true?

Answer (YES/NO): NO